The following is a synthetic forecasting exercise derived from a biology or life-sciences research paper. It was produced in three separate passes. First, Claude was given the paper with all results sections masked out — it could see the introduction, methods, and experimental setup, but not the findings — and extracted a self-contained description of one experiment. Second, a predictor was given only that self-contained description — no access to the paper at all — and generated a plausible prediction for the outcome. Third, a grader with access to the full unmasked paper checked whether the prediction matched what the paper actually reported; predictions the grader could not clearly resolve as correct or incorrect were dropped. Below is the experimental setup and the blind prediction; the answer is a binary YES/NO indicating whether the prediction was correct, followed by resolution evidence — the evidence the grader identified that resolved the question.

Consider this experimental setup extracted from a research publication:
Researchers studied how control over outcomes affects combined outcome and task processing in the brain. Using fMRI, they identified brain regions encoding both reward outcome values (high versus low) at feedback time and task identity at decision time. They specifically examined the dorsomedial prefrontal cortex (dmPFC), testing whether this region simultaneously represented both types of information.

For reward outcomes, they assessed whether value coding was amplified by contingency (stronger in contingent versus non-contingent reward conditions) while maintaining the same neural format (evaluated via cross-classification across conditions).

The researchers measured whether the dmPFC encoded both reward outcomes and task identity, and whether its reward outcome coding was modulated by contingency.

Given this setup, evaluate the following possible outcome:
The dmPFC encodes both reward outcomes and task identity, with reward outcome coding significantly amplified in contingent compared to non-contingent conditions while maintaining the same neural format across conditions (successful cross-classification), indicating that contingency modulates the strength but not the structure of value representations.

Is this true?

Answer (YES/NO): YES